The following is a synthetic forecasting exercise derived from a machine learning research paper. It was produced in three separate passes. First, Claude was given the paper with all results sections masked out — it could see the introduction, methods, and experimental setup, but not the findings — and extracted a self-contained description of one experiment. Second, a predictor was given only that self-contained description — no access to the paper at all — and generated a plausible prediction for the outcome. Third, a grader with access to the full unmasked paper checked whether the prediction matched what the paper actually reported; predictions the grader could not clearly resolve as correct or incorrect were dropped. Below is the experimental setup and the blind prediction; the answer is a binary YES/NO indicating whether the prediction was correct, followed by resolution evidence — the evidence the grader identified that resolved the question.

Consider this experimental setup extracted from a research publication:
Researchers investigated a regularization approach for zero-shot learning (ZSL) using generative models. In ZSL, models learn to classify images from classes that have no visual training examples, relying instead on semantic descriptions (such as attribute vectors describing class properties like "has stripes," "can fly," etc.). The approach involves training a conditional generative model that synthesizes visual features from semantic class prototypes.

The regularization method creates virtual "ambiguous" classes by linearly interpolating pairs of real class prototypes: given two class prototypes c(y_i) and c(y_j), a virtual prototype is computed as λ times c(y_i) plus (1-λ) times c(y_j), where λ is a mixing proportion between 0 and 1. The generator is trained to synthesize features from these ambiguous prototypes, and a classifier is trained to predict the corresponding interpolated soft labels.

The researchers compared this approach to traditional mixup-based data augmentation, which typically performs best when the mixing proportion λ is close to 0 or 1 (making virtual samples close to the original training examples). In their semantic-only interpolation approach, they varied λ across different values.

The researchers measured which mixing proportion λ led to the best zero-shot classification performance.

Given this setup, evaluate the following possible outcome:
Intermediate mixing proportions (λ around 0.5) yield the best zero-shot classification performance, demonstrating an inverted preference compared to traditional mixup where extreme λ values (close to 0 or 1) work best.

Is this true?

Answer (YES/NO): YES